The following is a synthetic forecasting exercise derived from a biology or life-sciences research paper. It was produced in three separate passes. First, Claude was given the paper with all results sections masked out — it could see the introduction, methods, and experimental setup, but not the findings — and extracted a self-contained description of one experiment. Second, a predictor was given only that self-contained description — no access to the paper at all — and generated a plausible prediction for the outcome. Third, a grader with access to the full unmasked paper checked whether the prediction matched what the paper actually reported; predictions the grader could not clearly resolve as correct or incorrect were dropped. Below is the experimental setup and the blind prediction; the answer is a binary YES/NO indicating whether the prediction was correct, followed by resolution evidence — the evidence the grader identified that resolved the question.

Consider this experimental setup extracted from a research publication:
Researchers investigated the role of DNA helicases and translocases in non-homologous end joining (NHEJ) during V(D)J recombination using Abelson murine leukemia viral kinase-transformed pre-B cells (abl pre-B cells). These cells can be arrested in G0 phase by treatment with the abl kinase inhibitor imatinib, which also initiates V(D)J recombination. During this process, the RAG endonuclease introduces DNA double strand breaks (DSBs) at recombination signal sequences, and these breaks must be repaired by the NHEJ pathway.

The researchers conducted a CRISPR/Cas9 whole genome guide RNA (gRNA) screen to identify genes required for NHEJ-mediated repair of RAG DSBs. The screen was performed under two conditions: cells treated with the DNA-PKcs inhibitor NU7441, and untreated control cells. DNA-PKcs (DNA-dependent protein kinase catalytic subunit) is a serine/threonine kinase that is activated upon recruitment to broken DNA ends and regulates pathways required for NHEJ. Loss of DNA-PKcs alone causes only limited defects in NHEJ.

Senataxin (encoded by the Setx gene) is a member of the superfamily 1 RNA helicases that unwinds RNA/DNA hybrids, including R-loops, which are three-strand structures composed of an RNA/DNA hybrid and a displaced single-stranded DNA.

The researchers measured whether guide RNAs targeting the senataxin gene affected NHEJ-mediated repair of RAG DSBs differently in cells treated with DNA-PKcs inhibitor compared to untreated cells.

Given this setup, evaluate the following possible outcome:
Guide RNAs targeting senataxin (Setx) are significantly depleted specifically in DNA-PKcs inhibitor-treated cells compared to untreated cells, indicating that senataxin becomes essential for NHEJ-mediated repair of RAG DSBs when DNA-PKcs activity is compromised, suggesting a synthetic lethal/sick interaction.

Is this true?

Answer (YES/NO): NO